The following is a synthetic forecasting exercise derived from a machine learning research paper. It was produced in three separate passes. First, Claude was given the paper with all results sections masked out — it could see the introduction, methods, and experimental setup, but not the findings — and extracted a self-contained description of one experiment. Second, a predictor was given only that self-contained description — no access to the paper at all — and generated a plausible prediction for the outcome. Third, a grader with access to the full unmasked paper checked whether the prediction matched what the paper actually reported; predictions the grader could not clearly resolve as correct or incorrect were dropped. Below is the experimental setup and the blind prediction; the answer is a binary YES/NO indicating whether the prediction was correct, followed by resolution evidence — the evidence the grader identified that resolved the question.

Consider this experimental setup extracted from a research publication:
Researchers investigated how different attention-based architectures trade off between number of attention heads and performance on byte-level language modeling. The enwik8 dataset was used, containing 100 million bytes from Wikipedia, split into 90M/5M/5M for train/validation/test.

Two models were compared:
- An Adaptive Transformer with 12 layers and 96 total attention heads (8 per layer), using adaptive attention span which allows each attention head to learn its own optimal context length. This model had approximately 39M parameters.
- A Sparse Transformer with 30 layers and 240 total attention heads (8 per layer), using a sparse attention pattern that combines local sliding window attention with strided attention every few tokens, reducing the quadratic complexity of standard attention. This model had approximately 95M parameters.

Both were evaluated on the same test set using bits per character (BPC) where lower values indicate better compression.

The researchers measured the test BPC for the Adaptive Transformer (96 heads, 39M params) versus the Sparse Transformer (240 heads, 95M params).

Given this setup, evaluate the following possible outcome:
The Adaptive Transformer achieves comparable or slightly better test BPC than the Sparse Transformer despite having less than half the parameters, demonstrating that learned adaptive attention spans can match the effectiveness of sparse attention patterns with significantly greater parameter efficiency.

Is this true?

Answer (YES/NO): NO